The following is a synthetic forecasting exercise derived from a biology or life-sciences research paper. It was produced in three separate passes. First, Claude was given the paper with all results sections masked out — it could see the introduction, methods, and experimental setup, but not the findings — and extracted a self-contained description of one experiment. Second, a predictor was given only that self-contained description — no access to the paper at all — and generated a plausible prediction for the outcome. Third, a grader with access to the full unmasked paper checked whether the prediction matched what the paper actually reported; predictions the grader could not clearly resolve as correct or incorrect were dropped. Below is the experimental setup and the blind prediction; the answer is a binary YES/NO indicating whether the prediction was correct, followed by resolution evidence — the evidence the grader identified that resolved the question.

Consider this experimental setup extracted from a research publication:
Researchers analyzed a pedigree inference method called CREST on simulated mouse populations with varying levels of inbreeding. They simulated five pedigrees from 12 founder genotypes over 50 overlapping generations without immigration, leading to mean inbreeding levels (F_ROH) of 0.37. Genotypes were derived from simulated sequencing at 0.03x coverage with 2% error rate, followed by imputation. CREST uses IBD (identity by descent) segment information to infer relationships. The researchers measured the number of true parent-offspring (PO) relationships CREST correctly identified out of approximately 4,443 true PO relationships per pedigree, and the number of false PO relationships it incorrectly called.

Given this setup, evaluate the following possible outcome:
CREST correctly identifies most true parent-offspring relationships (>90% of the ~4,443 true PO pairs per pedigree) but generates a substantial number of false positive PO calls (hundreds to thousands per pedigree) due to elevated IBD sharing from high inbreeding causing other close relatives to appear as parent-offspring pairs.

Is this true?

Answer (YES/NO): NO